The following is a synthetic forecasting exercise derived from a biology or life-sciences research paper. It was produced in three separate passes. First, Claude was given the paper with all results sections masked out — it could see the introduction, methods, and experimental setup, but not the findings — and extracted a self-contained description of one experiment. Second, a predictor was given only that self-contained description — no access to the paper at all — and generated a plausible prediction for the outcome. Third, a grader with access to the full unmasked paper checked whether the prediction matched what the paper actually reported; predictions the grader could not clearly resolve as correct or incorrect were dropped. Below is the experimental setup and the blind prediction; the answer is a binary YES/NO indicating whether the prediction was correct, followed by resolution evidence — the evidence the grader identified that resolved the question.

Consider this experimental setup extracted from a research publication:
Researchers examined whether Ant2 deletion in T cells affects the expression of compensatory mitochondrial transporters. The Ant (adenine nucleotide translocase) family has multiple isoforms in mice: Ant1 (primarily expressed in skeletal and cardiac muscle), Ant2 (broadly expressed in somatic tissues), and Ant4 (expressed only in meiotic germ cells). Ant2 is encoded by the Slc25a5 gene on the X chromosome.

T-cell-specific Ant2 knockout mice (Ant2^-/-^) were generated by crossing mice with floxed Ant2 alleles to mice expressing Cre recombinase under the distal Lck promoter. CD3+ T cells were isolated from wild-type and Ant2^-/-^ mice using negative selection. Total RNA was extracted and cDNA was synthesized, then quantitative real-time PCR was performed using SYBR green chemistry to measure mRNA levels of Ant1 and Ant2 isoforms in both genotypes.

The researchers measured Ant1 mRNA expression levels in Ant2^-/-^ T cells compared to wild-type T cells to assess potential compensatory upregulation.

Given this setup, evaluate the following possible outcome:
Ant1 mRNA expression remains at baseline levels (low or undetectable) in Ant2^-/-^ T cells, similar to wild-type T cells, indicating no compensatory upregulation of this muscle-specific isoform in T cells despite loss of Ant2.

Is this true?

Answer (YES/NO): YES